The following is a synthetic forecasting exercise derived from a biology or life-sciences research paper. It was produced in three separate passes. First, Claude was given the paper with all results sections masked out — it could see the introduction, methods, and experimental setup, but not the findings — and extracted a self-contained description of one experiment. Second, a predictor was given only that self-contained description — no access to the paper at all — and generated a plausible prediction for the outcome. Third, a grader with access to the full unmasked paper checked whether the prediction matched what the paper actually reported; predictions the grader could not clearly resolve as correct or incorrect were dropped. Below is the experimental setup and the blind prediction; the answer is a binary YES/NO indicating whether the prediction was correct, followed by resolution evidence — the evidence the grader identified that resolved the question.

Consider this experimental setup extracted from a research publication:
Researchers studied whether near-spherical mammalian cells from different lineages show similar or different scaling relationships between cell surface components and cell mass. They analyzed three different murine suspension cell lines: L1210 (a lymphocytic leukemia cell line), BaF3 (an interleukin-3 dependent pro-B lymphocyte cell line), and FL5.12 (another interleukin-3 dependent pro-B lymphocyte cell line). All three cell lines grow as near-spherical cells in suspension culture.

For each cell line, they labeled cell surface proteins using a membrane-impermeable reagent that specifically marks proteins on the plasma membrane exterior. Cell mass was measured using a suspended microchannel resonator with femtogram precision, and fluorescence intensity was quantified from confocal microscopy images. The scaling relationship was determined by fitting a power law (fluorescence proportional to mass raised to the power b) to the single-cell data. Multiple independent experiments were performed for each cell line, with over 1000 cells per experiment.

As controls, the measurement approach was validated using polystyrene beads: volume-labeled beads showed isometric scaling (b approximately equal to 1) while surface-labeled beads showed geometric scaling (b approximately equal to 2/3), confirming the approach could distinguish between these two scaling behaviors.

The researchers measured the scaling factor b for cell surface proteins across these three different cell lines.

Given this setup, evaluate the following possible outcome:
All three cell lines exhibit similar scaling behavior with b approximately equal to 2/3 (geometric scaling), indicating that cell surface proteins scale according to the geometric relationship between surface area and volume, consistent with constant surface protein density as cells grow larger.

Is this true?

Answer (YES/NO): NO